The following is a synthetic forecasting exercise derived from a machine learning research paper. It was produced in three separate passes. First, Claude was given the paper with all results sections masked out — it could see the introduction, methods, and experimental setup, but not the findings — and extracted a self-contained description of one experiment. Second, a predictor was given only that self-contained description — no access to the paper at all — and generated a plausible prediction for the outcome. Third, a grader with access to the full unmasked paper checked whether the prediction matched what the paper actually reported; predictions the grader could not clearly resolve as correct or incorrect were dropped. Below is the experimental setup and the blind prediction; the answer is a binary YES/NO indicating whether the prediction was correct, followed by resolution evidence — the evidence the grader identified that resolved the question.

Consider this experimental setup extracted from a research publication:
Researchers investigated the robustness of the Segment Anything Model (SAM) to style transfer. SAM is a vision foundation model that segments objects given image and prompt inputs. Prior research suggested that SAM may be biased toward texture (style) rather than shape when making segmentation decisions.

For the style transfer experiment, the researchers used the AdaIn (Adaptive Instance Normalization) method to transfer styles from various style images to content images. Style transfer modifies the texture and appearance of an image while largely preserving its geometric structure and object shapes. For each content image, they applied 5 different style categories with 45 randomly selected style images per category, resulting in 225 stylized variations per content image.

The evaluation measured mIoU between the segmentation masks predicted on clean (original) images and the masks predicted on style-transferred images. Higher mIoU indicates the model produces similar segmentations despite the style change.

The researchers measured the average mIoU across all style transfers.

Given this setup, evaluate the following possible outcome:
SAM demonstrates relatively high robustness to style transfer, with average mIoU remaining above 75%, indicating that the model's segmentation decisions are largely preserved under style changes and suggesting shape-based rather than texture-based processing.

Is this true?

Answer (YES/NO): NO